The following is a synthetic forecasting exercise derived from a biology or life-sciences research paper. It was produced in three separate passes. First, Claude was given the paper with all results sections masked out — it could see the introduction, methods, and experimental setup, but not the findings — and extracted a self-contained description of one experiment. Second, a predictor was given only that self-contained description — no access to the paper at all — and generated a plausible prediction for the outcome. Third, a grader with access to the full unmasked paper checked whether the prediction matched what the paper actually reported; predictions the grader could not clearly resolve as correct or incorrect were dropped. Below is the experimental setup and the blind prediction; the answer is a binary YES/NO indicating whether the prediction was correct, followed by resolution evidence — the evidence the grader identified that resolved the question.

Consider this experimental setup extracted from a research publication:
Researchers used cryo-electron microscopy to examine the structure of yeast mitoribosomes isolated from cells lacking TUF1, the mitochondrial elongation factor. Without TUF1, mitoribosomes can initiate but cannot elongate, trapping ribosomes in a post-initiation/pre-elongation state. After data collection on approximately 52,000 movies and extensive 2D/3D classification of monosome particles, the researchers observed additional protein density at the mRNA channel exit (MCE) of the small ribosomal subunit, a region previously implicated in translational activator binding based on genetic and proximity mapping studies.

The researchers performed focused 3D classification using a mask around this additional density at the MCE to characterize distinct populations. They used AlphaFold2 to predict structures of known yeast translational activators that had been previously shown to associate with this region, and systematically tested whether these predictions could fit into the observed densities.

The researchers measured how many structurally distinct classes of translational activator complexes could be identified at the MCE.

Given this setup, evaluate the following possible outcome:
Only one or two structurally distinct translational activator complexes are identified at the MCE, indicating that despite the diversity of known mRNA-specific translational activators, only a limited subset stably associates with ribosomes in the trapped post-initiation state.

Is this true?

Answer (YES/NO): YES